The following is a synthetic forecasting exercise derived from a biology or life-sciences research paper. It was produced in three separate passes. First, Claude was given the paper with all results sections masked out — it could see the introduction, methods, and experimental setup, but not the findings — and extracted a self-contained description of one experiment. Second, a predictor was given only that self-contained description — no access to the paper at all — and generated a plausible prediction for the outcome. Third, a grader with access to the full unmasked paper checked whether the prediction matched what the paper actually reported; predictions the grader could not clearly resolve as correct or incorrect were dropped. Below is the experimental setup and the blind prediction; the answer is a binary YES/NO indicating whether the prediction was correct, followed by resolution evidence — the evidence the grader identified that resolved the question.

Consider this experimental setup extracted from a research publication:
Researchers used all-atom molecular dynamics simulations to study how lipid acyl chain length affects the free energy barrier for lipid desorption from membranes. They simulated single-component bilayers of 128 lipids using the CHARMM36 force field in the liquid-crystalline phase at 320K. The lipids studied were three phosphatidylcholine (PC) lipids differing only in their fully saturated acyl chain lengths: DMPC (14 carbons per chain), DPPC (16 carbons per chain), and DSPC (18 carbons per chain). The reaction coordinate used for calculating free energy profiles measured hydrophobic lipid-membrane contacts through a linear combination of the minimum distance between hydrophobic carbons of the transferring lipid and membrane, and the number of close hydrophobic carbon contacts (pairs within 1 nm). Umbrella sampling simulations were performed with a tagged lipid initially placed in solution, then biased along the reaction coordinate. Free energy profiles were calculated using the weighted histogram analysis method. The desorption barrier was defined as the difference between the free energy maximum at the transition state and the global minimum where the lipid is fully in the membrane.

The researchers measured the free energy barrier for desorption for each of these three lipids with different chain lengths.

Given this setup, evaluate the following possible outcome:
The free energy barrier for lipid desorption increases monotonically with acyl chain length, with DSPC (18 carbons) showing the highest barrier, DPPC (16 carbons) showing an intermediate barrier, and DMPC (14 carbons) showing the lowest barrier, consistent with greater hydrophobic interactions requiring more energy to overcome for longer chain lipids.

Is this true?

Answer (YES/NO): YES